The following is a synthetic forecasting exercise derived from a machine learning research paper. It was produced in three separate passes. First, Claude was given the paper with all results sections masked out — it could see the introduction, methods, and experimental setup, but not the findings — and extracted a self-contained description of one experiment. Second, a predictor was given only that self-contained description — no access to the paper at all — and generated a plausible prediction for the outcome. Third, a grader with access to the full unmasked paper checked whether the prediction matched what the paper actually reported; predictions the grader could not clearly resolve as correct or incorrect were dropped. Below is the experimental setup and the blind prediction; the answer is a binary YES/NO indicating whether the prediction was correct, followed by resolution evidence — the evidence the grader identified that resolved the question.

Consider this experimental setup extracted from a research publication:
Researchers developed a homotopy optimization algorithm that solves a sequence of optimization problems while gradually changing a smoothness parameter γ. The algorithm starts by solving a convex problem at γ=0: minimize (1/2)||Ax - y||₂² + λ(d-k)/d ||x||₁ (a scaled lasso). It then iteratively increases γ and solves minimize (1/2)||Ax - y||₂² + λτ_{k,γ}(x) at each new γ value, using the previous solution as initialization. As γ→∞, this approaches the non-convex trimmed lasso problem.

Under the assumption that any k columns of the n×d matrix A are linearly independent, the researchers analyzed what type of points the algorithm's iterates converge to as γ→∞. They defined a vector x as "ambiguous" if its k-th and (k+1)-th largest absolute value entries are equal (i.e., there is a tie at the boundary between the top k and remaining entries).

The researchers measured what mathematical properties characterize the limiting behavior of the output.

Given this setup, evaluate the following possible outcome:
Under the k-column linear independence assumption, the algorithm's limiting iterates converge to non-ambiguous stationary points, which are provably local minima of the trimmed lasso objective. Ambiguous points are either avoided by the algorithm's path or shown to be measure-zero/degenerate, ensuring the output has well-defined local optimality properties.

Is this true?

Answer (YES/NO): NO